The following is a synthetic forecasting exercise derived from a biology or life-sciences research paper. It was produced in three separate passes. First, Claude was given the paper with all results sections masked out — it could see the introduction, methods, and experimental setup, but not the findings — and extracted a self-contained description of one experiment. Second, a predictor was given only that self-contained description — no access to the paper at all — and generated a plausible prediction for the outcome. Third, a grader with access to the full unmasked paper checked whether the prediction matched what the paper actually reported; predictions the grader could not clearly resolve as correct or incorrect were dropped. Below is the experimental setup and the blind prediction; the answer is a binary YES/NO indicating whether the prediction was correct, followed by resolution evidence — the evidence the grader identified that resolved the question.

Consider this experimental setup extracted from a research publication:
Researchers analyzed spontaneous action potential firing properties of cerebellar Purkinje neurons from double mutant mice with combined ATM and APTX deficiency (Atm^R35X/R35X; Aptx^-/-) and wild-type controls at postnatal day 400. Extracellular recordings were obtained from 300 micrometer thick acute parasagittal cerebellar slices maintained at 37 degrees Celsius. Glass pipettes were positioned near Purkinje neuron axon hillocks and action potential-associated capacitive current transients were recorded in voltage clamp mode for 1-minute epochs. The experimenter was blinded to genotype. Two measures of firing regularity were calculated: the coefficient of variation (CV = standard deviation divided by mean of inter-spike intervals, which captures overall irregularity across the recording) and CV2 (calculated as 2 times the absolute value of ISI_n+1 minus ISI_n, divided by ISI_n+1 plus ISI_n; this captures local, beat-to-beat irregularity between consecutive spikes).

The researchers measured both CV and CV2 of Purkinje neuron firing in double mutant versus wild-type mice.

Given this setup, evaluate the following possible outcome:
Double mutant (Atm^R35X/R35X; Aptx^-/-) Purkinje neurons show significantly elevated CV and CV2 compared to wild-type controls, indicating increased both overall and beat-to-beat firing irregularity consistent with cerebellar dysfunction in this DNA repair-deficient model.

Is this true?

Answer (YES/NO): NO